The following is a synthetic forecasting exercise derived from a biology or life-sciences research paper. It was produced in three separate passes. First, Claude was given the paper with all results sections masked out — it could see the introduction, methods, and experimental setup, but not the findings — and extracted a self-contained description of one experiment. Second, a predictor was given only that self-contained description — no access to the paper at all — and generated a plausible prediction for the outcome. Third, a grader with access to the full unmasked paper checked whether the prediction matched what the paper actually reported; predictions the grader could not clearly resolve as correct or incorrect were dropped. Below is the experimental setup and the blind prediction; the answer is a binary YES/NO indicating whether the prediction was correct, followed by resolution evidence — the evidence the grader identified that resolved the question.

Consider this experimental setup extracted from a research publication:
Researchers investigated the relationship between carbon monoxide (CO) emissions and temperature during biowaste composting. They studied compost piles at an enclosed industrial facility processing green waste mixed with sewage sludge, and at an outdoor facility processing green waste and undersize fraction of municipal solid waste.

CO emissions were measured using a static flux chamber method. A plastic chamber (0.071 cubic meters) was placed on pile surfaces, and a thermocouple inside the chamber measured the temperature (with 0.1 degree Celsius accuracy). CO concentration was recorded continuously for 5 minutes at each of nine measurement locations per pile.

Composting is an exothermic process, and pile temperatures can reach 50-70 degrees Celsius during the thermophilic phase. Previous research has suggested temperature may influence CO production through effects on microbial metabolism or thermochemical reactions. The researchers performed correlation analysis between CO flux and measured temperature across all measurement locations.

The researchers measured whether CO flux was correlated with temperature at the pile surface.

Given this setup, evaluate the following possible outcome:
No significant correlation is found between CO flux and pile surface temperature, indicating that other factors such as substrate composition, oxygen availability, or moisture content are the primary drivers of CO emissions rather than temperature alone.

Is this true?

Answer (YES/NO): YES